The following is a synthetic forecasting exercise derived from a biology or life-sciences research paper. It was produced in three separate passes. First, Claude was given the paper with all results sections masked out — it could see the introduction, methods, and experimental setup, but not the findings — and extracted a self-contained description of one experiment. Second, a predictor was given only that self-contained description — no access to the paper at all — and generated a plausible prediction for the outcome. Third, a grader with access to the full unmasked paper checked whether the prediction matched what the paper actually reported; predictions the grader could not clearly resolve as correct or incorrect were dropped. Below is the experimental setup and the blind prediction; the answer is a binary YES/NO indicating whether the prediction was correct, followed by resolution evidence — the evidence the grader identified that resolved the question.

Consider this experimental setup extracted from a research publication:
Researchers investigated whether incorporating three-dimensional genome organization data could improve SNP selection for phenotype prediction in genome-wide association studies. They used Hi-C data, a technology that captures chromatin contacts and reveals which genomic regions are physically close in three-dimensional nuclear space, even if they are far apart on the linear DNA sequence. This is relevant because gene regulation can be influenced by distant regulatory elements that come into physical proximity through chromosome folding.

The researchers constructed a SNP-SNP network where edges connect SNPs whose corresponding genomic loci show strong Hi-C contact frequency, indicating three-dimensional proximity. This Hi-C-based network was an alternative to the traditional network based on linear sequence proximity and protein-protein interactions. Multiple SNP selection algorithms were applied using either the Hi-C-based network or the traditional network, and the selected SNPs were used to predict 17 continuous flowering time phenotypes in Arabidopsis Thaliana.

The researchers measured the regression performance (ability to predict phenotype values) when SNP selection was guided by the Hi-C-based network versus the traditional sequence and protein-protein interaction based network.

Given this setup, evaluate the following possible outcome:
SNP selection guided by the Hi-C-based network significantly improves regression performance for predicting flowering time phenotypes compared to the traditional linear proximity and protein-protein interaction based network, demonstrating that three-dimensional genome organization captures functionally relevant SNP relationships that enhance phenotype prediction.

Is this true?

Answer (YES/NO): NO